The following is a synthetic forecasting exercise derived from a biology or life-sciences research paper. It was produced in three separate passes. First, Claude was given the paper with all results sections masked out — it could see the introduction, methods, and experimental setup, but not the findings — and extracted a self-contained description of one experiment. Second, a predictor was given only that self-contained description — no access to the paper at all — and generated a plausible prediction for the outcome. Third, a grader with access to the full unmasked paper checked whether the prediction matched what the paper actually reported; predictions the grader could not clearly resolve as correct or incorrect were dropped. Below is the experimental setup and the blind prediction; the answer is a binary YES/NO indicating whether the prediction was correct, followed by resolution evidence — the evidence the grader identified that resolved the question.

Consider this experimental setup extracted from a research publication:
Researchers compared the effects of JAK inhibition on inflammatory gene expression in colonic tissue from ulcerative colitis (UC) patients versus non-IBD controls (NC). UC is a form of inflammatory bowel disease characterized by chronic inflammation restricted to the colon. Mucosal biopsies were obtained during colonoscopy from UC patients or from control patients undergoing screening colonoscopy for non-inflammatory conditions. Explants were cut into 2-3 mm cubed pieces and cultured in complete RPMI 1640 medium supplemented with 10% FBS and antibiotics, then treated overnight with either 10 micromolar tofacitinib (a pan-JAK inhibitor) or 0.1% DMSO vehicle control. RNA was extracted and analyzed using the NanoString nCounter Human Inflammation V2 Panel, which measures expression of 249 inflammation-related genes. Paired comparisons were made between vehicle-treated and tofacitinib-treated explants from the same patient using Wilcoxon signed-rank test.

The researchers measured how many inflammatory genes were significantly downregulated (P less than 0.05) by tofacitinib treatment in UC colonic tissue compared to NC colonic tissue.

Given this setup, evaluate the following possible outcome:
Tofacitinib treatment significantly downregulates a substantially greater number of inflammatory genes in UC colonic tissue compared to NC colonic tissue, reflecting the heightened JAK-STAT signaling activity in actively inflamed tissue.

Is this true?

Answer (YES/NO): NO